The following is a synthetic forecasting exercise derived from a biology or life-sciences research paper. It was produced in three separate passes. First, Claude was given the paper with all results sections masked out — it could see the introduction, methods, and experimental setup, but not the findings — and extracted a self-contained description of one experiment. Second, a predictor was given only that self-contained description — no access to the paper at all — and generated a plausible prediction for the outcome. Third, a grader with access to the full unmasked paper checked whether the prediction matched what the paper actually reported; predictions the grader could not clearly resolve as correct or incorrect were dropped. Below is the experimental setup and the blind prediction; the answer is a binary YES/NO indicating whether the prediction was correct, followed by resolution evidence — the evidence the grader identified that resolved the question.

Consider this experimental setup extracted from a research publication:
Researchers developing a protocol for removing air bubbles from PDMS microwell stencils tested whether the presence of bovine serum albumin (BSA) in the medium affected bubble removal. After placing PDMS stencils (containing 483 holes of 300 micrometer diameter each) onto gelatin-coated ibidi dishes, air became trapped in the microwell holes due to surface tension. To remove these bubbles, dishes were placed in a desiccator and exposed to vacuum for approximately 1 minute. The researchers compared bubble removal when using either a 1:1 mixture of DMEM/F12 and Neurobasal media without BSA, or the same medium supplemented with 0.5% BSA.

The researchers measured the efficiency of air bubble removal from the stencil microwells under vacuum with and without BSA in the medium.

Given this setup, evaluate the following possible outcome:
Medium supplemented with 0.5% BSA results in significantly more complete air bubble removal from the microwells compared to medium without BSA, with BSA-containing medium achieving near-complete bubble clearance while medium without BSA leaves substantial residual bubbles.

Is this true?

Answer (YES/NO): NO